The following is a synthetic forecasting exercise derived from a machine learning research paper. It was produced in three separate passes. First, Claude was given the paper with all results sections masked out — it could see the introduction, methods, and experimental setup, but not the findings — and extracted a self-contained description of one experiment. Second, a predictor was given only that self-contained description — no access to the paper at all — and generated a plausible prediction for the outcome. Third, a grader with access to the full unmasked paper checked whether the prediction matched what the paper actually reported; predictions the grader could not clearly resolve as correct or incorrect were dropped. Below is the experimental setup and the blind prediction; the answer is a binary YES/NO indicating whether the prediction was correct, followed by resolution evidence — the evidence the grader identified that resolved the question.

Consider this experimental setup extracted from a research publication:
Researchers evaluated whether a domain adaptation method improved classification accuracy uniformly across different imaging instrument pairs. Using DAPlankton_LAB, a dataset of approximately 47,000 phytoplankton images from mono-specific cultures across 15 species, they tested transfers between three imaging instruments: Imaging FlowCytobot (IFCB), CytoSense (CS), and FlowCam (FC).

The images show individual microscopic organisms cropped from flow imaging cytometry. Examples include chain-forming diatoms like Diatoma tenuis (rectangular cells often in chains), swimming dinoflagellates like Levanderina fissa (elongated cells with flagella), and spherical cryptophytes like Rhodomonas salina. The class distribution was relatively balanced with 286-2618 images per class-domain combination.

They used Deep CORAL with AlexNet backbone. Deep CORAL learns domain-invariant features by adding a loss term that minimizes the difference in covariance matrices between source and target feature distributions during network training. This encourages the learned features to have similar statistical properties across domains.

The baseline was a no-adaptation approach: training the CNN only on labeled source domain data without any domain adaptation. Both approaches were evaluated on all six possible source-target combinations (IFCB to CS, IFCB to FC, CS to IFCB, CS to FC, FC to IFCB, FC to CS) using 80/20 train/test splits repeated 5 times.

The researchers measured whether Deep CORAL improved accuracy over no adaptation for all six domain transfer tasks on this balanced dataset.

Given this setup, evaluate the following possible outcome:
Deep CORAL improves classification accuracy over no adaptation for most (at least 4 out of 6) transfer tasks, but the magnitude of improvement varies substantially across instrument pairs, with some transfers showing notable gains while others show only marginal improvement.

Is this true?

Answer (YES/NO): YES